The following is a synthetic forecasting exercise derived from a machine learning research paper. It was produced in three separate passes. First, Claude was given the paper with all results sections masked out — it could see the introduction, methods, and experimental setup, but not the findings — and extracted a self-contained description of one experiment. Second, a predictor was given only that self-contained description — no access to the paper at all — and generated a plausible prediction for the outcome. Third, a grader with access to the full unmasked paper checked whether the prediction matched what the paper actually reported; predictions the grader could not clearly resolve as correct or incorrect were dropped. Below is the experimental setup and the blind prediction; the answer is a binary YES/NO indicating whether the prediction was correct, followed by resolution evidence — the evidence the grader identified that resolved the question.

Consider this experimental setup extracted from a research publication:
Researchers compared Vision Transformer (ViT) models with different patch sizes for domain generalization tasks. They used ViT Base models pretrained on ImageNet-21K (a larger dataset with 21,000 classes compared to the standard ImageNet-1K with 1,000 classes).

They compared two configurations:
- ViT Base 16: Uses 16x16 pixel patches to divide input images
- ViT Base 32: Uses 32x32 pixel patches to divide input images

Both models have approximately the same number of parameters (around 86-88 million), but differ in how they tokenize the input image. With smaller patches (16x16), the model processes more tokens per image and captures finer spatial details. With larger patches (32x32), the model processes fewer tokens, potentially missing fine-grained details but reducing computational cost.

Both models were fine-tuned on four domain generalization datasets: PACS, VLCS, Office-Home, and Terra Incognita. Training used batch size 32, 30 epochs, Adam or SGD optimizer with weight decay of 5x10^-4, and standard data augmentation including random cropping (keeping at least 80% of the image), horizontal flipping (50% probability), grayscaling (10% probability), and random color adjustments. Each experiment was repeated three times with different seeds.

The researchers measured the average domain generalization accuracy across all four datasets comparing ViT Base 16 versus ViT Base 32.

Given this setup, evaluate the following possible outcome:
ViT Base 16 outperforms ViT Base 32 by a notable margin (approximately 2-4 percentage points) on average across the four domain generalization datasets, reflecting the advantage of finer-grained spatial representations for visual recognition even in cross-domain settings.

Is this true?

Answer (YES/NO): NO